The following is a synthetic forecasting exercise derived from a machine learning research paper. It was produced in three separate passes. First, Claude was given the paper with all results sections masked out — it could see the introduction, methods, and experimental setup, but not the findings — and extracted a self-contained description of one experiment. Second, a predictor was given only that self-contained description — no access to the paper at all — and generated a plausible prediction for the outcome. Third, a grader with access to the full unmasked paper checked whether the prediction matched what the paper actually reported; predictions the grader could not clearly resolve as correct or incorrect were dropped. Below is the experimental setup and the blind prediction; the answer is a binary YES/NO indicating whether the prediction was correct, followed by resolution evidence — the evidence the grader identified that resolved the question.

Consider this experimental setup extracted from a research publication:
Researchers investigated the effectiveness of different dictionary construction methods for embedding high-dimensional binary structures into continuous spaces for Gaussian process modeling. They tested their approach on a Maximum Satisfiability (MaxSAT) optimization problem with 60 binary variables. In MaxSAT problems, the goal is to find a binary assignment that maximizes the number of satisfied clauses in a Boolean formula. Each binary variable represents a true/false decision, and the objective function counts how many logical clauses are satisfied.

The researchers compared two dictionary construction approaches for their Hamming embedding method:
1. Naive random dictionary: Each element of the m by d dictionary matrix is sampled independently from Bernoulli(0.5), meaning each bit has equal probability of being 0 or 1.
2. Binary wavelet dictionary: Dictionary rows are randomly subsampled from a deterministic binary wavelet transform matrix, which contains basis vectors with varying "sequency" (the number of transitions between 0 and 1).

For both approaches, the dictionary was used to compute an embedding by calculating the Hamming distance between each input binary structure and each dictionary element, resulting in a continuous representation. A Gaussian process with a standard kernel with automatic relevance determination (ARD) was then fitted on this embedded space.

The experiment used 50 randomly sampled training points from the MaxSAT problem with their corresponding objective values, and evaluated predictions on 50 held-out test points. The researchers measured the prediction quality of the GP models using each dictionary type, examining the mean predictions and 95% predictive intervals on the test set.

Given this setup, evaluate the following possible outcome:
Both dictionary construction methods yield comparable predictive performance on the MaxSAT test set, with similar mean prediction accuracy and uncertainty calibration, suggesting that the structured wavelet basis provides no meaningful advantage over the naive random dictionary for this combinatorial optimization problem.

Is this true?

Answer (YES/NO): NO